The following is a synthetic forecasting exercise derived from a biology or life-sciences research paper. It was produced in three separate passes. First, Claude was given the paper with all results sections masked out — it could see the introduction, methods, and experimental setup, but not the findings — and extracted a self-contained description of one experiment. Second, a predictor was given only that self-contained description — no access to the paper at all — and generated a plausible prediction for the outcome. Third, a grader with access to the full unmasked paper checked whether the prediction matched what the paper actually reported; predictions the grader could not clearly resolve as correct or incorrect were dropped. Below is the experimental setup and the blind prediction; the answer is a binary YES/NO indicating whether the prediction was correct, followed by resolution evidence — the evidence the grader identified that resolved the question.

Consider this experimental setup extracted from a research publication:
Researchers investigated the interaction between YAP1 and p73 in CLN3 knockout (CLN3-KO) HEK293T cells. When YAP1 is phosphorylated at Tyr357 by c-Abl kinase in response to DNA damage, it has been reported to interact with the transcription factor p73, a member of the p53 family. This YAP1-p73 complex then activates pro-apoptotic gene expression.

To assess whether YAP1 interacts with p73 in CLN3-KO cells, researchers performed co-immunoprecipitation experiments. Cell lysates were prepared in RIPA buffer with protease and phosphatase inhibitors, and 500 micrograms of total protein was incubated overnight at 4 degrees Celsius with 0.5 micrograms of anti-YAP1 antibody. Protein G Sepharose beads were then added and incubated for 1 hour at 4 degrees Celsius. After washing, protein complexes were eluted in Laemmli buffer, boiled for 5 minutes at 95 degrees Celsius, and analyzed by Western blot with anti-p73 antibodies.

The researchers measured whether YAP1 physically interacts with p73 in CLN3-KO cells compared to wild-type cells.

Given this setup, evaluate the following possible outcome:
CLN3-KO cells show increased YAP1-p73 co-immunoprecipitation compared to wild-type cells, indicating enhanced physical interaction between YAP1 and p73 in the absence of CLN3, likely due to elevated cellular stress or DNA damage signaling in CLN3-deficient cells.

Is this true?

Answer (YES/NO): YES